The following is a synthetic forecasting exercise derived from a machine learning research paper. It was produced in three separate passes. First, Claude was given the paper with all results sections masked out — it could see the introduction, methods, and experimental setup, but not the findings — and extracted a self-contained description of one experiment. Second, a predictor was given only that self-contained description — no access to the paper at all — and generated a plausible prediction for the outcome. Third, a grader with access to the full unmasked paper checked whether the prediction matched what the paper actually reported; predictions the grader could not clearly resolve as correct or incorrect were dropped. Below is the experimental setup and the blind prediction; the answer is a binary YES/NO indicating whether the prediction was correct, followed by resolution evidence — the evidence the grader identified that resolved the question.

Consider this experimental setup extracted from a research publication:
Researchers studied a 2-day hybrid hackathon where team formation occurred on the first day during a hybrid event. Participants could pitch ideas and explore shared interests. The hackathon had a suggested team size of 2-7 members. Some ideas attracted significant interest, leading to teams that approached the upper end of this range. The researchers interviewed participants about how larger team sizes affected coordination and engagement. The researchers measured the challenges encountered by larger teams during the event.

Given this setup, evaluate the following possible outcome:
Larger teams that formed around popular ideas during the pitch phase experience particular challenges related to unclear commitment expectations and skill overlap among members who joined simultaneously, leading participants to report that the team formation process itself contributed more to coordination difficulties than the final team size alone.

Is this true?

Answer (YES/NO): NO